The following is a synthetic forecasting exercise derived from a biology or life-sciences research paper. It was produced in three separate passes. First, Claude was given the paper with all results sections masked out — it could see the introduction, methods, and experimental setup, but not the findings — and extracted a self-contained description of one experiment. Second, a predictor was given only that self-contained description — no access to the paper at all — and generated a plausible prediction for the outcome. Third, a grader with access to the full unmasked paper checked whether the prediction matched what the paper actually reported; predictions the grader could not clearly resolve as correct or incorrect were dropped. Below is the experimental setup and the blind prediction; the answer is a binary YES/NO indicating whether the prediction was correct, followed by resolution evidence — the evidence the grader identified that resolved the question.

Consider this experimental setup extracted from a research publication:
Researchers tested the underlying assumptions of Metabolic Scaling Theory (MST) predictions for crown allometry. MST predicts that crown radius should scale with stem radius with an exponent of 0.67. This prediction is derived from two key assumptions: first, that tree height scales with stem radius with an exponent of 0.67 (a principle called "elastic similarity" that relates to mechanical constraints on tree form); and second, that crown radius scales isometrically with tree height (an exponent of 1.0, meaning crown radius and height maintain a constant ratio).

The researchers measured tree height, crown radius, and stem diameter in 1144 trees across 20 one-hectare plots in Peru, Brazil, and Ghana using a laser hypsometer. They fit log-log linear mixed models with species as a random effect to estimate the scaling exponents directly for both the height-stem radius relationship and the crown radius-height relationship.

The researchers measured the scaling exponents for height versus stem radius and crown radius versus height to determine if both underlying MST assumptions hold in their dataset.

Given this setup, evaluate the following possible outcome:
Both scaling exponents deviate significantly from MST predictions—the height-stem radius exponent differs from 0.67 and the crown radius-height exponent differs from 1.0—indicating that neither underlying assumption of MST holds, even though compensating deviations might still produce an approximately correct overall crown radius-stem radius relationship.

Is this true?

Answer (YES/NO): YES